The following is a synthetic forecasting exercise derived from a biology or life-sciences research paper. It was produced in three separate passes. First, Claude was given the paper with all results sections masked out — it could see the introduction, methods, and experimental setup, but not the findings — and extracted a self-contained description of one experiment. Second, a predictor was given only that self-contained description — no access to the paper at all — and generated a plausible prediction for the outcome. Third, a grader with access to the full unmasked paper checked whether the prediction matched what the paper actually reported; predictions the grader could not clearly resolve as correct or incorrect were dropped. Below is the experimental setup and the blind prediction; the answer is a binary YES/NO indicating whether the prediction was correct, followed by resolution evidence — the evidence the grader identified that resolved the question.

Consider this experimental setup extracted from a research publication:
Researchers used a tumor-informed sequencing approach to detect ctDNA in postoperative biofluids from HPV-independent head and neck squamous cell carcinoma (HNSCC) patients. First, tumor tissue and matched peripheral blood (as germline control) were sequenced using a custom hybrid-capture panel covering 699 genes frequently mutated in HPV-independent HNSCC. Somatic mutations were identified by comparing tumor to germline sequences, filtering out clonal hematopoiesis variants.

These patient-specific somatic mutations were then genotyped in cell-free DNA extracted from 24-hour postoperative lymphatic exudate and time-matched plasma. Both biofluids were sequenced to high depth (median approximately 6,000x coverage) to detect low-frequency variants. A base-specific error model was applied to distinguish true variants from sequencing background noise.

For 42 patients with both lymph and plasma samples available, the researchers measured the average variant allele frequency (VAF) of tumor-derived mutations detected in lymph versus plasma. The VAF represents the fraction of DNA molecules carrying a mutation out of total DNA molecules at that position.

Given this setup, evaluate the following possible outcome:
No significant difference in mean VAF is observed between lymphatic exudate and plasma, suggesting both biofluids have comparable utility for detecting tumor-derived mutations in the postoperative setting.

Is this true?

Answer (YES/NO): NO